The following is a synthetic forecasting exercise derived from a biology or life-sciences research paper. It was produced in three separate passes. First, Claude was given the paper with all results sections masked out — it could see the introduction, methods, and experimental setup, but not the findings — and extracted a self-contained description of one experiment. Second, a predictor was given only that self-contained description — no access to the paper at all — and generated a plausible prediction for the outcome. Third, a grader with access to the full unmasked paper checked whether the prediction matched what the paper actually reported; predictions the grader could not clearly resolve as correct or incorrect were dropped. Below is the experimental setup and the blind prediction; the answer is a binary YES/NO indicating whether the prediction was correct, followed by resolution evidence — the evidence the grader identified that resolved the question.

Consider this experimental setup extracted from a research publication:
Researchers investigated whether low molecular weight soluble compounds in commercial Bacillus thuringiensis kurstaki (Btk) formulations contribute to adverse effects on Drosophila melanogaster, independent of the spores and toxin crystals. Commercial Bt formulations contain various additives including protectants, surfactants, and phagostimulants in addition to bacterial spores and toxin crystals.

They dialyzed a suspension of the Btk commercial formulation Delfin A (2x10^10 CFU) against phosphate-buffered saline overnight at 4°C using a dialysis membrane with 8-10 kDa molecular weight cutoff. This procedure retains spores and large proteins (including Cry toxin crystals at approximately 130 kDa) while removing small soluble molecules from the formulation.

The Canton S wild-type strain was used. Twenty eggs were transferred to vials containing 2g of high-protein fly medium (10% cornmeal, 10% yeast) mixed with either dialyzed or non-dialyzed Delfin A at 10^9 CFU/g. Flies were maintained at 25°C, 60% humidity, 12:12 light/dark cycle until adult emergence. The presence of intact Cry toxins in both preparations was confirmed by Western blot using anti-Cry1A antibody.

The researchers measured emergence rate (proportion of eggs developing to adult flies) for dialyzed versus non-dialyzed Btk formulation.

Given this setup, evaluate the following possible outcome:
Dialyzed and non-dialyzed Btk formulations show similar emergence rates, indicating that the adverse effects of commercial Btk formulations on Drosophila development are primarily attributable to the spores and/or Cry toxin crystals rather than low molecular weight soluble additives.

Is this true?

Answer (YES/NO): NO